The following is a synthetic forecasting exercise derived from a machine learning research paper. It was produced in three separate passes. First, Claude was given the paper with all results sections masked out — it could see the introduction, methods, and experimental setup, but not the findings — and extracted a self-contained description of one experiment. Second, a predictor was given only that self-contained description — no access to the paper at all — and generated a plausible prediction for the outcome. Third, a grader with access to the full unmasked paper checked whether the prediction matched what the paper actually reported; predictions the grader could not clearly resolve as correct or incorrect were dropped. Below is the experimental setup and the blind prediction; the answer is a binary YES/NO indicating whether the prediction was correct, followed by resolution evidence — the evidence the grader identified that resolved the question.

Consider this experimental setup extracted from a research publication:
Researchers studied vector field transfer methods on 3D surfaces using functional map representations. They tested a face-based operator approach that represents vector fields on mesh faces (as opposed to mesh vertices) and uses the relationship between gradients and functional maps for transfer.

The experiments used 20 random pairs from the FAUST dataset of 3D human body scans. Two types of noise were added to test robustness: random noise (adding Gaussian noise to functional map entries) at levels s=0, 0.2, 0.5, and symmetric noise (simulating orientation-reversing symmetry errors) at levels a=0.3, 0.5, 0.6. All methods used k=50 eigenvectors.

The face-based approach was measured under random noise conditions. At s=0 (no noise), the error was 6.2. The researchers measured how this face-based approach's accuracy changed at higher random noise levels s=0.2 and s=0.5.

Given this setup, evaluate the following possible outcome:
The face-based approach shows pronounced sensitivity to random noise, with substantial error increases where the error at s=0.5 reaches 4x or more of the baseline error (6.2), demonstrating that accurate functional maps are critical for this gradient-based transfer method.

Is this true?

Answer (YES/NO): NO